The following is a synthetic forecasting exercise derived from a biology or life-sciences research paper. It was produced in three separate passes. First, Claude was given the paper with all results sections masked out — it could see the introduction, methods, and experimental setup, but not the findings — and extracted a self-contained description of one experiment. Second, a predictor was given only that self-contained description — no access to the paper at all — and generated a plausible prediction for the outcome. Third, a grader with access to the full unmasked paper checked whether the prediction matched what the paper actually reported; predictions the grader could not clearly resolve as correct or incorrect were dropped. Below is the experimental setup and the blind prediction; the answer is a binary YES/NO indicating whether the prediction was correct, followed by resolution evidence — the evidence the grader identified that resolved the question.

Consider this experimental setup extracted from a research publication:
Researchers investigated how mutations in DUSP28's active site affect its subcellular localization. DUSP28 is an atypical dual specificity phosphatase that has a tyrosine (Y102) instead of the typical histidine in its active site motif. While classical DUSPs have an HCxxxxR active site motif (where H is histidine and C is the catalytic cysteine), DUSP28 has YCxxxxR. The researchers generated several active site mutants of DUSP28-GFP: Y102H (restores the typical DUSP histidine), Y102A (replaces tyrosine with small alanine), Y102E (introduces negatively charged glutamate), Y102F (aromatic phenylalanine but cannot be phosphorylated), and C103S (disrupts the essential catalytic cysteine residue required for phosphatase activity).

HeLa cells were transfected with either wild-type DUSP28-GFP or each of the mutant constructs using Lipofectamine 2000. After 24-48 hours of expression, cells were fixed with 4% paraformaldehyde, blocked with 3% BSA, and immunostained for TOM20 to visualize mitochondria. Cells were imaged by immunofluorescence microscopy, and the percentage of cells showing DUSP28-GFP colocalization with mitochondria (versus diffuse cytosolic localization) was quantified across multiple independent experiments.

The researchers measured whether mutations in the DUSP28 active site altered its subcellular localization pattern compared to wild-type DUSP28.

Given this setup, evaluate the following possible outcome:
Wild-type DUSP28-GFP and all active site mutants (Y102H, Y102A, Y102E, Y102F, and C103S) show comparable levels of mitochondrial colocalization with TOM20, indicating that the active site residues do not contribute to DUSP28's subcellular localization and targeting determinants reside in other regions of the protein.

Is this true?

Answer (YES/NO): NO